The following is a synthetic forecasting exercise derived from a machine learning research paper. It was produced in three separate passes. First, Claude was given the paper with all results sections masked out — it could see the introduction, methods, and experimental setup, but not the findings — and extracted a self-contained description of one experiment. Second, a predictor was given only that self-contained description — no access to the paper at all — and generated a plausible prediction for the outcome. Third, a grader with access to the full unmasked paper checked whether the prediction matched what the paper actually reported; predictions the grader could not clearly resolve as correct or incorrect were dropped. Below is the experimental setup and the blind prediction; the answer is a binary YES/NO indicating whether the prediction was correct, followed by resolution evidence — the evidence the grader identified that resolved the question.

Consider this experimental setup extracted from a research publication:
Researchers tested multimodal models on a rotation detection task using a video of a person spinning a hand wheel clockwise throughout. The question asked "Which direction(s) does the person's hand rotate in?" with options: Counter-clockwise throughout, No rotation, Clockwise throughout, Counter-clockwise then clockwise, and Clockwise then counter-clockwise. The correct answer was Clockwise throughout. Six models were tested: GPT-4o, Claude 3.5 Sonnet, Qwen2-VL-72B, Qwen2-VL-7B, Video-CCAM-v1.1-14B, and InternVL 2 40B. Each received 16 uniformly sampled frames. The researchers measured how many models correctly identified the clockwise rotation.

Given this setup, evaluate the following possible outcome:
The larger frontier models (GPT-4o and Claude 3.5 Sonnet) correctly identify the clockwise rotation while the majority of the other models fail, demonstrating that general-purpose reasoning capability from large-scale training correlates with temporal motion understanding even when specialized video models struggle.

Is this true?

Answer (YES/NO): NO